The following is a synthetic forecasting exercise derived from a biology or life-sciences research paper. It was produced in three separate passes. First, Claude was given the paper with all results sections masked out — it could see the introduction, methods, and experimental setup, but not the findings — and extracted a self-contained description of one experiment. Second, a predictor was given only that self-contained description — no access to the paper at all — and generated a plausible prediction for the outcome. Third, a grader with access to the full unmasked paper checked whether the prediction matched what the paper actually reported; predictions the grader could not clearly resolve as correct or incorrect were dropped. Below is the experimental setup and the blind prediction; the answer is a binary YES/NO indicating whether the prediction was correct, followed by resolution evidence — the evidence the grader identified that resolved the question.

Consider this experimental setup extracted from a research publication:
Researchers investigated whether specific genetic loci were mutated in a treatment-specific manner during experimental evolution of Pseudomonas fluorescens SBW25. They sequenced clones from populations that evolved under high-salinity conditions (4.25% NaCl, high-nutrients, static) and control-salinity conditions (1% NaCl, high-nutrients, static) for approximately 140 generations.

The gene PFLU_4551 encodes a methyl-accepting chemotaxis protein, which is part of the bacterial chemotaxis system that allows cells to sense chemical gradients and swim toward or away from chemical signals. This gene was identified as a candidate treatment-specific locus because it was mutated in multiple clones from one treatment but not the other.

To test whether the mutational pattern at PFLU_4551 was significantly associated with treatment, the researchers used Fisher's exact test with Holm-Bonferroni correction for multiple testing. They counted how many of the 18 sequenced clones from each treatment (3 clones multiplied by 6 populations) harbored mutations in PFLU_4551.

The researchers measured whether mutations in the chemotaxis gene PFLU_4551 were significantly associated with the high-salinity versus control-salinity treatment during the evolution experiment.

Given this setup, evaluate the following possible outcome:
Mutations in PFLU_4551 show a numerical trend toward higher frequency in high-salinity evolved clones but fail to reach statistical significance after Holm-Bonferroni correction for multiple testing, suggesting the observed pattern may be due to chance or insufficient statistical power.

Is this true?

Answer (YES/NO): NO